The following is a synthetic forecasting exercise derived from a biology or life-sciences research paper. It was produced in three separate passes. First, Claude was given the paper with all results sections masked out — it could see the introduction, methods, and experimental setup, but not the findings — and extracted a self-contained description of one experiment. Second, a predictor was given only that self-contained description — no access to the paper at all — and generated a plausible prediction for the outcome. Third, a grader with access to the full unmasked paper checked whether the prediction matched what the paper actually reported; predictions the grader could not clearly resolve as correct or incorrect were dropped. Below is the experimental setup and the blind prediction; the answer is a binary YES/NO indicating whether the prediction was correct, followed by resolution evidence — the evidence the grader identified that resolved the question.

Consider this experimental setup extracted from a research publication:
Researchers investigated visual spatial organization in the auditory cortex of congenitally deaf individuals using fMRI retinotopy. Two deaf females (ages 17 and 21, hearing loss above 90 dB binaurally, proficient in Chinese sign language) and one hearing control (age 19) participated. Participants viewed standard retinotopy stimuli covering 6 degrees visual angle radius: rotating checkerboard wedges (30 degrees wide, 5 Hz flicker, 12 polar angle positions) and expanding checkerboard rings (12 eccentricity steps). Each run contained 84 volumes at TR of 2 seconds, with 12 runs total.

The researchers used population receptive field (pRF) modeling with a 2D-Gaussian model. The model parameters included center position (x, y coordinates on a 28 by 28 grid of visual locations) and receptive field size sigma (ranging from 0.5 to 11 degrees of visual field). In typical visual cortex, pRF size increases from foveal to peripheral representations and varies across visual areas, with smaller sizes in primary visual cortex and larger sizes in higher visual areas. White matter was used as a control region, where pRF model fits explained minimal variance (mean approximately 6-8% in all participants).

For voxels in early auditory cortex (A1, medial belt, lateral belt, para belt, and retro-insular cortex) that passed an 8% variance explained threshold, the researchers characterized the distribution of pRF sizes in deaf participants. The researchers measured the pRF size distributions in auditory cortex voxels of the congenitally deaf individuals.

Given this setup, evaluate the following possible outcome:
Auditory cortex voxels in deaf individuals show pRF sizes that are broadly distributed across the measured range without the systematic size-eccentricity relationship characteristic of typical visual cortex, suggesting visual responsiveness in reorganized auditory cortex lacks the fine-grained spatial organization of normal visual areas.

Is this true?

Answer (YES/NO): NO